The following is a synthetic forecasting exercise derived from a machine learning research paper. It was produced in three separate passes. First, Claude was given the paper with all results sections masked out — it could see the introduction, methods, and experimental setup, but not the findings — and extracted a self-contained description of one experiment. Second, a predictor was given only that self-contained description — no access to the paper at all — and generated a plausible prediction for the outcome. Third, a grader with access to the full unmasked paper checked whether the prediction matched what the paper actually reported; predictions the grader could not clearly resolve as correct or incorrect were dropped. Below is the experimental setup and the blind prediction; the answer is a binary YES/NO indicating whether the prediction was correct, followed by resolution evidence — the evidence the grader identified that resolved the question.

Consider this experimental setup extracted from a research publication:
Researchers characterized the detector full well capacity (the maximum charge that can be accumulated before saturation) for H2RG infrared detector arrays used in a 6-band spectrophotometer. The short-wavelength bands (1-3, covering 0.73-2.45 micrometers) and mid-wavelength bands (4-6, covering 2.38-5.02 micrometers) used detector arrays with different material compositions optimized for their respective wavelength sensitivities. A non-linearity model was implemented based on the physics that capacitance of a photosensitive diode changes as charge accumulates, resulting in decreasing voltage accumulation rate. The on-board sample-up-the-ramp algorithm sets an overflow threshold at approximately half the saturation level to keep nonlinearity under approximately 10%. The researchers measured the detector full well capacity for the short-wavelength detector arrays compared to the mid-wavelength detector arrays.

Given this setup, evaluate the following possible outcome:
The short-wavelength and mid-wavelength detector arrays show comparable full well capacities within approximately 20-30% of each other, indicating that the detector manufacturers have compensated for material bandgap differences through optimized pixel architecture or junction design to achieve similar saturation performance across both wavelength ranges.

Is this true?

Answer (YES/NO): NO